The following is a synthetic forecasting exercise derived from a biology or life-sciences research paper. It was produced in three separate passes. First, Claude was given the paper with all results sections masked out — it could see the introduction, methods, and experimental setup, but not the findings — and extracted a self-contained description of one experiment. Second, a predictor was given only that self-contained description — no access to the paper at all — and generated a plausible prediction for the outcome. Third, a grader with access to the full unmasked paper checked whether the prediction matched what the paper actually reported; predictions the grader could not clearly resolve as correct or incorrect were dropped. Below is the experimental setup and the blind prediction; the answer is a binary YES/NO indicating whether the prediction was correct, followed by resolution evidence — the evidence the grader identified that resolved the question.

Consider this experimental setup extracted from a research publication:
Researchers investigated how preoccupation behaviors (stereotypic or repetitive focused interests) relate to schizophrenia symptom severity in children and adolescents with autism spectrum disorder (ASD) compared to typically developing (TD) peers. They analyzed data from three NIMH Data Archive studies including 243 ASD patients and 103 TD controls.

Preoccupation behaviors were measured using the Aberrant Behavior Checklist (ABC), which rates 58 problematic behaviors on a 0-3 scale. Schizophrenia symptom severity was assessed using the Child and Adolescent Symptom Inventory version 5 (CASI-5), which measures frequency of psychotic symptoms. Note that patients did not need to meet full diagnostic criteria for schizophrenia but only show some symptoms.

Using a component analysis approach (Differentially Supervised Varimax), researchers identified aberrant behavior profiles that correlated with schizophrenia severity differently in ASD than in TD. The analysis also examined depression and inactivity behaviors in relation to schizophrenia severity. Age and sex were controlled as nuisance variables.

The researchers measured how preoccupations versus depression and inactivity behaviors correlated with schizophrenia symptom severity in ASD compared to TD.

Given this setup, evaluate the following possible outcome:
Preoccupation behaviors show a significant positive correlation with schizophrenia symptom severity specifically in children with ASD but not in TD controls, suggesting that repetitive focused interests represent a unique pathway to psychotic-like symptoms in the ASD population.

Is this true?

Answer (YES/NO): NO